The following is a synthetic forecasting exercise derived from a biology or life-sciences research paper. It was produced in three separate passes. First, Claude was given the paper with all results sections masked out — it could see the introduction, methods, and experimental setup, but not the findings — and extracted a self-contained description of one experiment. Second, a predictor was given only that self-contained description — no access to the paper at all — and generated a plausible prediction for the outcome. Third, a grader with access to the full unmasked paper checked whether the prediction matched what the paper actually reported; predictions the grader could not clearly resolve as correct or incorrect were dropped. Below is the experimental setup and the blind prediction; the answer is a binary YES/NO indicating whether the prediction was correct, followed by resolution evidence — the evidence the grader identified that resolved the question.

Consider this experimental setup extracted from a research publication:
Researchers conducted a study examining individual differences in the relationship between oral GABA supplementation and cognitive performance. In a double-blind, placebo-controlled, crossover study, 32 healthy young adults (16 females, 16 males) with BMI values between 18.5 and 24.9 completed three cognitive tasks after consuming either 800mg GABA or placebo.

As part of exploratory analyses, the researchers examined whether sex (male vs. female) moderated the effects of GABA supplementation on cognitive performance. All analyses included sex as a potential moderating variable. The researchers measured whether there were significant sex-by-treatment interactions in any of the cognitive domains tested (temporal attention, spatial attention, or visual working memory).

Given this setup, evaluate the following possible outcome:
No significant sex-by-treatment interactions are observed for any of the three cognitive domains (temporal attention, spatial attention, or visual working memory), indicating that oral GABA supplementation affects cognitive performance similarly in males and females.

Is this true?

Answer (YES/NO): YES